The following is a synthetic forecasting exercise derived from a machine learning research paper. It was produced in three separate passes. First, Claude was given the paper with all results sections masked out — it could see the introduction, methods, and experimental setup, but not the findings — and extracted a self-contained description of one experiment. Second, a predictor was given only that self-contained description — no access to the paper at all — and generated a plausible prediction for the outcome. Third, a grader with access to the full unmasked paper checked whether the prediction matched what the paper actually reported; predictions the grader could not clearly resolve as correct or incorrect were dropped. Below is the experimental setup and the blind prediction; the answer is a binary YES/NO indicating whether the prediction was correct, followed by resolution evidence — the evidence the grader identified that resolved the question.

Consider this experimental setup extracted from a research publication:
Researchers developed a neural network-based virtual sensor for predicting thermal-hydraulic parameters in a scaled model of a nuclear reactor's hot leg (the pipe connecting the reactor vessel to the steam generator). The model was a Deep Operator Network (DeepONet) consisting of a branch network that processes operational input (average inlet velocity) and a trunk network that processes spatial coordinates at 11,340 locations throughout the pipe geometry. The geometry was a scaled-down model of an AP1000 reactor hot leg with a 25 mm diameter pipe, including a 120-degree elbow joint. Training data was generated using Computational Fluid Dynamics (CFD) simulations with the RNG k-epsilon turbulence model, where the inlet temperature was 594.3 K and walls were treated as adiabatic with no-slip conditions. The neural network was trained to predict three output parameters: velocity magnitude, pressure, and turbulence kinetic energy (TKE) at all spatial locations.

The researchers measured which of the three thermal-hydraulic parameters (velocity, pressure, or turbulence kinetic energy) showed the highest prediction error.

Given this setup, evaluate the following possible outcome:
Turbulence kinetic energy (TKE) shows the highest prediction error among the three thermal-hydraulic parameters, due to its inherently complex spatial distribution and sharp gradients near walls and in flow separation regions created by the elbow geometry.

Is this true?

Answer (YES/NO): YES